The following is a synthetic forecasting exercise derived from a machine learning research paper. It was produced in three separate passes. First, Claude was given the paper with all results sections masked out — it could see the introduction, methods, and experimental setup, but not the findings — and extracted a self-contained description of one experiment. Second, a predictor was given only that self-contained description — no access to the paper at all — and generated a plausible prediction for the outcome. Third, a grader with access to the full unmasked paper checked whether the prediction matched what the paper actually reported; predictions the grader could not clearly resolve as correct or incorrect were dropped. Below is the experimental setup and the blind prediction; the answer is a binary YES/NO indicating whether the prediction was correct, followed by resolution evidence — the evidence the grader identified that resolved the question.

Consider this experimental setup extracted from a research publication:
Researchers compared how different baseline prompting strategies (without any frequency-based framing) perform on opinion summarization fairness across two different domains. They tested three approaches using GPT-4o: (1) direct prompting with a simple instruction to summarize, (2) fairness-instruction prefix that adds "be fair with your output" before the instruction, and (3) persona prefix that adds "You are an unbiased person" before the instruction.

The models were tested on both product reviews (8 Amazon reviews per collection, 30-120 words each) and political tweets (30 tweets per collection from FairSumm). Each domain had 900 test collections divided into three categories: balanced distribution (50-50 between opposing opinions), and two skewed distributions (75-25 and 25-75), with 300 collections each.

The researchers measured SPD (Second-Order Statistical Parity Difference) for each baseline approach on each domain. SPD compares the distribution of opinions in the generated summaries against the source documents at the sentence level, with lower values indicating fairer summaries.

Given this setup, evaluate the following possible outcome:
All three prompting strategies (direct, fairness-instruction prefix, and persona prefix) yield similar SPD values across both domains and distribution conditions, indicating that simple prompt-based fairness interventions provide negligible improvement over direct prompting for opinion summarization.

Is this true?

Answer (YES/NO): YES